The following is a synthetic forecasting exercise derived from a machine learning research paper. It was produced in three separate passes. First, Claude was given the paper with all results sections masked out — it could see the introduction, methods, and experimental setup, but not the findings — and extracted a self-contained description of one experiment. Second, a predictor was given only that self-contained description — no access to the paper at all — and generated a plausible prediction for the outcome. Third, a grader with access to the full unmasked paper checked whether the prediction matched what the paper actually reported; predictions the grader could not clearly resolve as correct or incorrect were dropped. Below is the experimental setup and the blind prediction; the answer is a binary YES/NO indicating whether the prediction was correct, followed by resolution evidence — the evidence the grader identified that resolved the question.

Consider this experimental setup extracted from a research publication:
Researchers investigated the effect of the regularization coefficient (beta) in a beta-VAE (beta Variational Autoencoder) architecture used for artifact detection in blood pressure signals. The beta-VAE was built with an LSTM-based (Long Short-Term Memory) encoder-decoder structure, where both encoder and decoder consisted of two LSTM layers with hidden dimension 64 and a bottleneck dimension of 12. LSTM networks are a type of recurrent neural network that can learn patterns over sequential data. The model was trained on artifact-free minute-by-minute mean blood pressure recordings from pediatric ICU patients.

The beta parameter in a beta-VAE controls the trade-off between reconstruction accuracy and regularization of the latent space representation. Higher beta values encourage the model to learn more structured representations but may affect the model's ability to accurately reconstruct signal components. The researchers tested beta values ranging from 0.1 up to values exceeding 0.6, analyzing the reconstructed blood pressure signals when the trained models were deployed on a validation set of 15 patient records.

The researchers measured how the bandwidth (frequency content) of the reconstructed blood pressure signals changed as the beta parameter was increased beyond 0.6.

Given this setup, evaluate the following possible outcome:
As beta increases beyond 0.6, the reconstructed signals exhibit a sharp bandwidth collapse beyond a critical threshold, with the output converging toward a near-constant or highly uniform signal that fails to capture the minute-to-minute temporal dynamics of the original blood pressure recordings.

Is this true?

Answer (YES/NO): NO